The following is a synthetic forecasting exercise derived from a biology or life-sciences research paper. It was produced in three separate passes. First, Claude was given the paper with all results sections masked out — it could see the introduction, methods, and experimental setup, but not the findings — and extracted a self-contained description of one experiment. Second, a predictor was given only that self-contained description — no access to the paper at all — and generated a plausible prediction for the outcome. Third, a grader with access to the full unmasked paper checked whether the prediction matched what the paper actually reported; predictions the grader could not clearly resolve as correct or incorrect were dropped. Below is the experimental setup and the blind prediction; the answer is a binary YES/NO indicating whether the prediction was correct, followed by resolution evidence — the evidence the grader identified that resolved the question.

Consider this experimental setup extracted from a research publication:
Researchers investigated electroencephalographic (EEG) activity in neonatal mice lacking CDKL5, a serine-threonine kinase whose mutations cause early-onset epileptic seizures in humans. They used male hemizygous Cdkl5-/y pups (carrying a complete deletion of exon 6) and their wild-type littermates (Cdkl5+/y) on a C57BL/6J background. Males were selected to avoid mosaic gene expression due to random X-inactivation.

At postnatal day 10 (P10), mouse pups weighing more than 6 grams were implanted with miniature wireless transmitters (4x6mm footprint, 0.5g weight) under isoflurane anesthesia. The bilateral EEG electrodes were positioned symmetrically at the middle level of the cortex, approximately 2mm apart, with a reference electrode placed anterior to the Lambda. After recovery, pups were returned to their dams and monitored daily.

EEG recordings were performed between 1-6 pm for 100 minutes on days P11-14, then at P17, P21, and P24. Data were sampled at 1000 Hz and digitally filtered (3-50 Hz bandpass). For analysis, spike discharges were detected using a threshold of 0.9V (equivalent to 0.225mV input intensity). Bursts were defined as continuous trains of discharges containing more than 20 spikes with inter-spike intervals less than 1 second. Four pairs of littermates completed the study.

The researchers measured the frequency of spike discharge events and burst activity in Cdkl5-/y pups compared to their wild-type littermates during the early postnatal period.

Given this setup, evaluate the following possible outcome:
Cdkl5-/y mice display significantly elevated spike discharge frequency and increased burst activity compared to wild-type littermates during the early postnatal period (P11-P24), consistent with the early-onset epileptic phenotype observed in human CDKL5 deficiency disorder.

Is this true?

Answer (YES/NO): NO